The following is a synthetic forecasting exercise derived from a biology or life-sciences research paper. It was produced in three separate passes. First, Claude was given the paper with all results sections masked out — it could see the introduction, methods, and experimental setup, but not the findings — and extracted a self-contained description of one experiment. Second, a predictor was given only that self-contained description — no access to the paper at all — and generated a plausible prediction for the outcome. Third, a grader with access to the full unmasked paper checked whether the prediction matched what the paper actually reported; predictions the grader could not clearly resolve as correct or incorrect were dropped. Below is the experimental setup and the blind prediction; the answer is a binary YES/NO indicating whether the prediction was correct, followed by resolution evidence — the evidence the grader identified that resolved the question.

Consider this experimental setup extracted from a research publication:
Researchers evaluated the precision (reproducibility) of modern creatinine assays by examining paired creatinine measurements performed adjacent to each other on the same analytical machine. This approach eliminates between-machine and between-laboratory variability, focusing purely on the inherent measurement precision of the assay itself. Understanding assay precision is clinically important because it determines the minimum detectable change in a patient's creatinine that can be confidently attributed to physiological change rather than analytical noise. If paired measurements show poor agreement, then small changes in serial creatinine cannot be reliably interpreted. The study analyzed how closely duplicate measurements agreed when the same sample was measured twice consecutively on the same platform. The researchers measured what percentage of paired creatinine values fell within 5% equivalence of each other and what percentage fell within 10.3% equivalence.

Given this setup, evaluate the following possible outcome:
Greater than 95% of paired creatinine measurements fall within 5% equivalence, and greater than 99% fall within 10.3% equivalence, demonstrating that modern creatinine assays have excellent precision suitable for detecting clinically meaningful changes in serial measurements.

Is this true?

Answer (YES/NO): NO